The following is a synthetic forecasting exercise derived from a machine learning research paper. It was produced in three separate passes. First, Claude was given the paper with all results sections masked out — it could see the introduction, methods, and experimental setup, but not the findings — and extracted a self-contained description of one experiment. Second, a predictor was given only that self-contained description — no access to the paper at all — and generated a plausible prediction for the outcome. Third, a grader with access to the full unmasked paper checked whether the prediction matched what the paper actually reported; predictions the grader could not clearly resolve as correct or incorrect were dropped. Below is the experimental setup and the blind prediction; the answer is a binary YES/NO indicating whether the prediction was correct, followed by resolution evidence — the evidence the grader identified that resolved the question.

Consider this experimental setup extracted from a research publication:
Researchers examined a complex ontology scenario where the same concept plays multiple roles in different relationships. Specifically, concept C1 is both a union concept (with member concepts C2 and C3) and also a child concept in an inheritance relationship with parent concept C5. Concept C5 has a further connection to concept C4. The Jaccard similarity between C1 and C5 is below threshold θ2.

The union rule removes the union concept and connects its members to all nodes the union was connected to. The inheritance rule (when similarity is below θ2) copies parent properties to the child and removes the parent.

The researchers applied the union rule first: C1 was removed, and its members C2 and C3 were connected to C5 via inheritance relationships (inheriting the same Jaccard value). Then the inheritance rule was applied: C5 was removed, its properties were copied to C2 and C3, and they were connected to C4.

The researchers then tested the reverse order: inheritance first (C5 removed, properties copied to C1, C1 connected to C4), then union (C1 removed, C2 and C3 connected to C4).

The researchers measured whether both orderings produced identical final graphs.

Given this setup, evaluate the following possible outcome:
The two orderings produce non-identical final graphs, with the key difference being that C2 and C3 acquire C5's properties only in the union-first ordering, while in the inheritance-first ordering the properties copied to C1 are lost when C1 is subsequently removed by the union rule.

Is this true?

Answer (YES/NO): NO